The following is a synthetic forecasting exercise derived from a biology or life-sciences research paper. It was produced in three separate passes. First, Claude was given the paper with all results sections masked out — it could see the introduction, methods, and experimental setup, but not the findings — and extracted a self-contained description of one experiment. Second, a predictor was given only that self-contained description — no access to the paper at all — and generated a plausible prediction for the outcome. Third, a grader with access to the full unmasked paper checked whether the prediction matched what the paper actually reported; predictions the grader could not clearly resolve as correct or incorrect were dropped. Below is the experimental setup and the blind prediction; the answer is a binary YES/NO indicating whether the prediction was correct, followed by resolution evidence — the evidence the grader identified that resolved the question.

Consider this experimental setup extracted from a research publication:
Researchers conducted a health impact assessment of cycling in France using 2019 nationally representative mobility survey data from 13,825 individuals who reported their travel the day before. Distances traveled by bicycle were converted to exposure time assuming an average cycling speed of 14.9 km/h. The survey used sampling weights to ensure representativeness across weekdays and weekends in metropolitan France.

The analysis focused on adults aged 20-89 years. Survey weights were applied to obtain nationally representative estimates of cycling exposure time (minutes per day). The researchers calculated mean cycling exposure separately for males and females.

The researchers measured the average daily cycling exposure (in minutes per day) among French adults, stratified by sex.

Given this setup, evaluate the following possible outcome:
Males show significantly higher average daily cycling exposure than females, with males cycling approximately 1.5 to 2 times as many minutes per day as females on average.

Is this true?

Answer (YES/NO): NO